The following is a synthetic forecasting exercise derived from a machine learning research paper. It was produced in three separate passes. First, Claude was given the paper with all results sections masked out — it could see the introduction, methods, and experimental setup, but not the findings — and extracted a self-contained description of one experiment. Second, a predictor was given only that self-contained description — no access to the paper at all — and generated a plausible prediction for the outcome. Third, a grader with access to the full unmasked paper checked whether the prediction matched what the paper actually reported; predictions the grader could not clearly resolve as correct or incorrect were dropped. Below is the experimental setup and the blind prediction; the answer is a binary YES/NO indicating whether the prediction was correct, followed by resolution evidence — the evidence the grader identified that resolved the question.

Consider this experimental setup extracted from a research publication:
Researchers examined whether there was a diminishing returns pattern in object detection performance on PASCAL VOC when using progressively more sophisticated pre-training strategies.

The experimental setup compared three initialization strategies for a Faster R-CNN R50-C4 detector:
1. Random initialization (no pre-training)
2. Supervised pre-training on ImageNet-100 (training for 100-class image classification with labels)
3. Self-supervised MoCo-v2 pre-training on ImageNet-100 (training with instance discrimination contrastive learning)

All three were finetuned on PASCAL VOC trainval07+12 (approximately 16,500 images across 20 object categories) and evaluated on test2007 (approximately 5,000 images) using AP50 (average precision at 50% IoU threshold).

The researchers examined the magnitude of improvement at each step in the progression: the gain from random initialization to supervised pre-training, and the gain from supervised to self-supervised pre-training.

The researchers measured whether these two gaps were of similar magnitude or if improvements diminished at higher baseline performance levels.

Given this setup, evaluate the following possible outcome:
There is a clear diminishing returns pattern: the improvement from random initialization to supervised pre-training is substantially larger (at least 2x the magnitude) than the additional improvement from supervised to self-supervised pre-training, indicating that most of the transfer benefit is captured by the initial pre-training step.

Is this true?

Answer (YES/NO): NO